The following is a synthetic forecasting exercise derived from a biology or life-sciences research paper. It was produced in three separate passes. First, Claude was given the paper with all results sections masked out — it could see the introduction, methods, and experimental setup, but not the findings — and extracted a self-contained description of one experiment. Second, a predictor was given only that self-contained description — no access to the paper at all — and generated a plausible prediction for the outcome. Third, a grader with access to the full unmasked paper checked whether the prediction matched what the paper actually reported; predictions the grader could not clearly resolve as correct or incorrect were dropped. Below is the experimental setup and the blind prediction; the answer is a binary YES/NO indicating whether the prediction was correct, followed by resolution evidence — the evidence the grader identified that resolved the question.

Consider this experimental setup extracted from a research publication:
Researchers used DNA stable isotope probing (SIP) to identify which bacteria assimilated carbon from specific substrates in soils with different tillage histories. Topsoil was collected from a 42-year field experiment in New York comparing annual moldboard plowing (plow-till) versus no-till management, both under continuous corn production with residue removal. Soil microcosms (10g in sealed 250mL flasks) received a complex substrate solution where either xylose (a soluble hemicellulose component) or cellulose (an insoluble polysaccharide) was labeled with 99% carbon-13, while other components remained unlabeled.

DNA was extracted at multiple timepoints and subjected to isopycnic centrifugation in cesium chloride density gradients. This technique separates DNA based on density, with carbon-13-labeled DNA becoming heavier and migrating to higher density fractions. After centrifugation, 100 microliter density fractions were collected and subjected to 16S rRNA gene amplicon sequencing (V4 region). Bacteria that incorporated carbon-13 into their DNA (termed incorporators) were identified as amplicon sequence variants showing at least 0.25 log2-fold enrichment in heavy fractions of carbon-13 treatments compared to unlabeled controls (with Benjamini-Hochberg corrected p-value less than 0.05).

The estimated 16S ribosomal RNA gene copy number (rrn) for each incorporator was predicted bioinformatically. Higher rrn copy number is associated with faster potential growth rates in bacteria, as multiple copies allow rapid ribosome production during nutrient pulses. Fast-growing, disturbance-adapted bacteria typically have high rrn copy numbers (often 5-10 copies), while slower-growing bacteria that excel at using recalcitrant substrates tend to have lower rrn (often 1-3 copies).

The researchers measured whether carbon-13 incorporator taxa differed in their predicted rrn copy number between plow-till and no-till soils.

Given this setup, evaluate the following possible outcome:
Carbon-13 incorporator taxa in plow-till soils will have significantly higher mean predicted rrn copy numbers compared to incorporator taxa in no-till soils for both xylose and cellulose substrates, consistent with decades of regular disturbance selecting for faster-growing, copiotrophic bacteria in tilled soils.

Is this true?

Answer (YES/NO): NO